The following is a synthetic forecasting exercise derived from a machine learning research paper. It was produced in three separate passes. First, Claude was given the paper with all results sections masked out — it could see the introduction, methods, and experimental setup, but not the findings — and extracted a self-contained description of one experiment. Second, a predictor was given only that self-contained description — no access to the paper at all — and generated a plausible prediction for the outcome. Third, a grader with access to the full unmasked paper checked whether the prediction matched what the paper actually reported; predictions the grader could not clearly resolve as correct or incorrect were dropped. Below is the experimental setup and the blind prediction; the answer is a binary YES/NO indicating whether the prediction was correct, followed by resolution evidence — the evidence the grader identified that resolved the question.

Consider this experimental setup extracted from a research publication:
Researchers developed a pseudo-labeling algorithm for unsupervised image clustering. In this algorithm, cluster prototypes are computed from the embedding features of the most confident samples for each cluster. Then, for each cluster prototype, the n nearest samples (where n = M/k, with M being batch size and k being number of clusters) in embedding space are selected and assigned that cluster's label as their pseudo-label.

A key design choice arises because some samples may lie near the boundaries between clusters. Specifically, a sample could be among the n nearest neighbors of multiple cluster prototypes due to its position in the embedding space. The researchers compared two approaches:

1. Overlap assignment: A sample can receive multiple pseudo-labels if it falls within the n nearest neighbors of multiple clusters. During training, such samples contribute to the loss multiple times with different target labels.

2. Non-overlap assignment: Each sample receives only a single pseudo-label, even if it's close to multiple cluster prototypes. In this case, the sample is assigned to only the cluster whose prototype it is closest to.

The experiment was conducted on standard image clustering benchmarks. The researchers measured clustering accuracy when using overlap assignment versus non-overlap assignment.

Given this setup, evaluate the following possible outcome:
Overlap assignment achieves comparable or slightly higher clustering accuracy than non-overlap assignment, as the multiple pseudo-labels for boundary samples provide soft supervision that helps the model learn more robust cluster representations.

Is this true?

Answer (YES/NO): YES